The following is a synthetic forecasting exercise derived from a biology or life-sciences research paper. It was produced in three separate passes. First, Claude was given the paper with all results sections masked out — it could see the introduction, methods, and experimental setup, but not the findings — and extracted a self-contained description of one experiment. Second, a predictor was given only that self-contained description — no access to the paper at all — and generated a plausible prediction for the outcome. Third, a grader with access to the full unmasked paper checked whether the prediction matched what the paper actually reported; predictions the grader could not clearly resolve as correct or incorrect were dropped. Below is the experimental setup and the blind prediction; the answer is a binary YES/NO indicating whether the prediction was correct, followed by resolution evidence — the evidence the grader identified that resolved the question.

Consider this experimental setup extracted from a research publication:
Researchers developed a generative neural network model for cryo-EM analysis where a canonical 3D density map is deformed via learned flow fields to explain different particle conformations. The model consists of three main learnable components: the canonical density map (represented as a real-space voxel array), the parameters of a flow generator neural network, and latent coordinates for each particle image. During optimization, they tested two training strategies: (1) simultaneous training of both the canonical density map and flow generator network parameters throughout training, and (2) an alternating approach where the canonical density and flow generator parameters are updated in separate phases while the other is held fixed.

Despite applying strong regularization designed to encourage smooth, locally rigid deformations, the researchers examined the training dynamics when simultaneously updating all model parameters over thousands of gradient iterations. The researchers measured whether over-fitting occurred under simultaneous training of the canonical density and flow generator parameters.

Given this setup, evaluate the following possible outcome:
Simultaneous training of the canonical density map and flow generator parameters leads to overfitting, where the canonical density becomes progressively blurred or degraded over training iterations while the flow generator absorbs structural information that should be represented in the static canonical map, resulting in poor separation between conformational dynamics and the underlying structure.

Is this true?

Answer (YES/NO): YES